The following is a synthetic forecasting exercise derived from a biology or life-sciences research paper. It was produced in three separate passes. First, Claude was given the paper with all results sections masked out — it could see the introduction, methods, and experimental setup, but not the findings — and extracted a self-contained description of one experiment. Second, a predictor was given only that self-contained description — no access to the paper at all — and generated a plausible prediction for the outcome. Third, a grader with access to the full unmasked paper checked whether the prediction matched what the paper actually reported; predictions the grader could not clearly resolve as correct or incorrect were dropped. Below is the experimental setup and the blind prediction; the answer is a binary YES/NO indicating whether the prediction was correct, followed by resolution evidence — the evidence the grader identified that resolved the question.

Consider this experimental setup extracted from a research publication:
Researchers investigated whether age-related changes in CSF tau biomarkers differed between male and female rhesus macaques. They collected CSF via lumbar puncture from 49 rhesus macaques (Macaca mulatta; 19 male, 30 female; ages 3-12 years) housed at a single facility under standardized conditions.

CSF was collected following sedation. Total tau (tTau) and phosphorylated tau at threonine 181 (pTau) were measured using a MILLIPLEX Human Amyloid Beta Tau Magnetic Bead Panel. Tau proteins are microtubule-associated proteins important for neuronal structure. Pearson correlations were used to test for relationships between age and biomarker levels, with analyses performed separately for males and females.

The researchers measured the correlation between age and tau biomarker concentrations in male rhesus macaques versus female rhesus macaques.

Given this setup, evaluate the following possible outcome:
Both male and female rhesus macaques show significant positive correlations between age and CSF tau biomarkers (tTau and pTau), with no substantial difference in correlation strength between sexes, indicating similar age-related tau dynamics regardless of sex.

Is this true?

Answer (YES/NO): NO